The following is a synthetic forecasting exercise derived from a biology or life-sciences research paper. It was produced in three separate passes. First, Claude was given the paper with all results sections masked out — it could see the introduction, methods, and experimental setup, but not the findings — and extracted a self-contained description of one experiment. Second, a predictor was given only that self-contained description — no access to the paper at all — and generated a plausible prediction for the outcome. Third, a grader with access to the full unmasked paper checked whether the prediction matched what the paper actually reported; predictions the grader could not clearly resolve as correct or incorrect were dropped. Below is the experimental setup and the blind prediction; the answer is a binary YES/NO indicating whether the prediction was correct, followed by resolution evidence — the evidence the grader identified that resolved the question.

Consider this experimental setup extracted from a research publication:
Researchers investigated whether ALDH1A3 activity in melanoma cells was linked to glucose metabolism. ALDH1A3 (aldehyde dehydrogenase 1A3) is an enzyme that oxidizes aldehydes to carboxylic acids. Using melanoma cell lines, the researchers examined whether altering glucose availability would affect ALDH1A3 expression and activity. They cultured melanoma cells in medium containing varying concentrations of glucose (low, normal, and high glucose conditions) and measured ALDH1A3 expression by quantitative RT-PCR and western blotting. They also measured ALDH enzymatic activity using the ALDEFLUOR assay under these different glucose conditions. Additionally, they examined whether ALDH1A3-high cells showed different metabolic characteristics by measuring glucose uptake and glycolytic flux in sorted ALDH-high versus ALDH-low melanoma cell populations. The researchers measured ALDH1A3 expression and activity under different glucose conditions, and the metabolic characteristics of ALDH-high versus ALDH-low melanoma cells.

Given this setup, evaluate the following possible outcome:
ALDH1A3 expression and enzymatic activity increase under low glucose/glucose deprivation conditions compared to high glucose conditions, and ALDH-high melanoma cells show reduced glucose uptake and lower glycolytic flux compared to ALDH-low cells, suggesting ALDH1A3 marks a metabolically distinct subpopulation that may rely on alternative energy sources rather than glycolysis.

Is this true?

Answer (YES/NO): NO